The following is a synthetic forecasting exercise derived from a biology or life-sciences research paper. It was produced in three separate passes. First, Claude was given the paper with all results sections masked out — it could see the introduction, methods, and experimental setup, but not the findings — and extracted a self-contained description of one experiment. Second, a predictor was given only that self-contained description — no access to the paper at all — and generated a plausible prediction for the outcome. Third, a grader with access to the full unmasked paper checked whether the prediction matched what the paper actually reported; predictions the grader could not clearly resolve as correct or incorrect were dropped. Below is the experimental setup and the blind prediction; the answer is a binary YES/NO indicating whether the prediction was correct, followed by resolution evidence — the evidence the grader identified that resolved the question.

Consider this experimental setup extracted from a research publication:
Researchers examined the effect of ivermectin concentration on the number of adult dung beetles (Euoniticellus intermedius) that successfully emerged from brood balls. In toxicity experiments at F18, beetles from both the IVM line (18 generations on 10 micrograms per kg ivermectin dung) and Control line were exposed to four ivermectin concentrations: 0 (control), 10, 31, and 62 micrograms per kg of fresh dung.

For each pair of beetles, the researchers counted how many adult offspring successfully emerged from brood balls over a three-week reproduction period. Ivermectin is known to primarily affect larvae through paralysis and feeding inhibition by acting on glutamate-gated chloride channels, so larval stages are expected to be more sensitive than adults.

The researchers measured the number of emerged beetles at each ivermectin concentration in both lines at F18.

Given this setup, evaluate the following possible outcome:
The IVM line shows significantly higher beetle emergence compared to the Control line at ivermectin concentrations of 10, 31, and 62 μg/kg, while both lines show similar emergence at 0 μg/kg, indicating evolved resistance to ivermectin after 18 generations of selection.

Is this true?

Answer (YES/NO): NO